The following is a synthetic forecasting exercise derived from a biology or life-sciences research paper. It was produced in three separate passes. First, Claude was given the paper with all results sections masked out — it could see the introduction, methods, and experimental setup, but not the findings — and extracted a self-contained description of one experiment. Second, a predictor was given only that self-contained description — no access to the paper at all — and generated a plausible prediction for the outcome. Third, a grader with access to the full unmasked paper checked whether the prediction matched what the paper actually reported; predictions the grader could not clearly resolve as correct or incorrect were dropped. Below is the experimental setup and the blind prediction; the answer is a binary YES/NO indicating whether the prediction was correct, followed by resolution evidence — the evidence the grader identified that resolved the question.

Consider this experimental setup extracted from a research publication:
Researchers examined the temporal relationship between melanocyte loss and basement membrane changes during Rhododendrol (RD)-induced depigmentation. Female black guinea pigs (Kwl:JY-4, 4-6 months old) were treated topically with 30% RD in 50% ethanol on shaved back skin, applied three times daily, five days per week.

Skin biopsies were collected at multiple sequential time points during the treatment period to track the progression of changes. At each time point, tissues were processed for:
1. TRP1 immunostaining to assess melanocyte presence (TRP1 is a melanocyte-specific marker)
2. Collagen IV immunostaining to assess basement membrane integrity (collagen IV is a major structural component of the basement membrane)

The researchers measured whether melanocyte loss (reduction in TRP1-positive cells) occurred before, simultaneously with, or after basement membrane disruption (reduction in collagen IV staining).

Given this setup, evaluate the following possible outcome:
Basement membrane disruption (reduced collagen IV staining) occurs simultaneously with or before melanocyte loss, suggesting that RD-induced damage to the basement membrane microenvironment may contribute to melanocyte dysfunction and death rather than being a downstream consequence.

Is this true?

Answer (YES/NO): NO